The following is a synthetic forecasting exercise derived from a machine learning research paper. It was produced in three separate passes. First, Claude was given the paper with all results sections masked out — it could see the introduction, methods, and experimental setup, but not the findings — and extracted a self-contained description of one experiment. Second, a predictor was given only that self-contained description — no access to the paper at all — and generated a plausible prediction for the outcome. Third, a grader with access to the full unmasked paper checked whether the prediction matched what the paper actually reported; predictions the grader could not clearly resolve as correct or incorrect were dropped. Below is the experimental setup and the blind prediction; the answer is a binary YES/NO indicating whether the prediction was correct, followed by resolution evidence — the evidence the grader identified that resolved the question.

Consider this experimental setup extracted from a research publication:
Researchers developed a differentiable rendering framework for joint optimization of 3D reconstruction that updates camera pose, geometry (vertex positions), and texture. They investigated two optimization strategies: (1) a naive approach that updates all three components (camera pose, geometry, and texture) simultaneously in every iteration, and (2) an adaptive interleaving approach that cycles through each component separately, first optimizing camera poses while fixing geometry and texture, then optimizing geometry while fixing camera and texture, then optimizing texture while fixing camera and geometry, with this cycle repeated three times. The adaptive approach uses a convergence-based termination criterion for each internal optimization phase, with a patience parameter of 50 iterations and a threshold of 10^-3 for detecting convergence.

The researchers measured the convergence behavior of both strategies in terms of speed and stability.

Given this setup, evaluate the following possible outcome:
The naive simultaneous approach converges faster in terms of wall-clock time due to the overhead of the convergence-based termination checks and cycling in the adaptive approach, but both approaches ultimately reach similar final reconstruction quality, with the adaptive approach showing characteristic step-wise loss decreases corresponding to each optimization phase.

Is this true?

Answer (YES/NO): NO